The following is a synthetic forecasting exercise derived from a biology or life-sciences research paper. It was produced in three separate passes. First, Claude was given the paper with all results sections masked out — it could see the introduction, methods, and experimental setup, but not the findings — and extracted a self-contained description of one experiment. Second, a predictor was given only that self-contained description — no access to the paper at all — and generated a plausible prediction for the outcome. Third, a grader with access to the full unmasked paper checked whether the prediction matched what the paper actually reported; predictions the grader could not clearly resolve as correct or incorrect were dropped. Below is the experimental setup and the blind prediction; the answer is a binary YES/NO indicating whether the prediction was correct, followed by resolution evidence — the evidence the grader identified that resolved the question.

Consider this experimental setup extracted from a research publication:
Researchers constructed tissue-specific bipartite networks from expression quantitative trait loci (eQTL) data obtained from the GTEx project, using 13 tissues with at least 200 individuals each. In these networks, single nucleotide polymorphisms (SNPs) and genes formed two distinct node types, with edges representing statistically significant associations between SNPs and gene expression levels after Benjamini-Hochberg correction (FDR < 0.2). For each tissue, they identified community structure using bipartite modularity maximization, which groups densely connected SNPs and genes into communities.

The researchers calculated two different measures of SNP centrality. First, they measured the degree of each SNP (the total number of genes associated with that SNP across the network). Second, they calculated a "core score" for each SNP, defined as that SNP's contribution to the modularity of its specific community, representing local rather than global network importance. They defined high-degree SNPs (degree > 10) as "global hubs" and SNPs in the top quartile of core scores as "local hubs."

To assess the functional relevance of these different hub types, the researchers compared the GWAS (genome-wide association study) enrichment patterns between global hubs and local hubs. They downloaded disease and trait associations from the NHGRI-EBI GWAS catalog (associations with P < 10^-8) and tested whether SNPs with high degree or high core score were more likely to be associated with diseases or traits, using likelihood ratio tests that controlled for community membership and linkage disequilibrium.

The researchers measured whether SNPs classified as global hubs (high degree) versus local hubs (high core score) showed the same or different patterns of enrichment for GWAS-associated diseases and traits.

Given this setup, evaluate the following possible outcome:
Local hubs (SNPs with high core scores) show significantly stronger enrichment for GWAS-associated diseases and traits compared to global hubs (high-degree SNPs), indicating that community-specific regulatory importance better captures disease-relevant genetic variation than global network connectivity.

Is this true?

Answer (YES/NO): YES